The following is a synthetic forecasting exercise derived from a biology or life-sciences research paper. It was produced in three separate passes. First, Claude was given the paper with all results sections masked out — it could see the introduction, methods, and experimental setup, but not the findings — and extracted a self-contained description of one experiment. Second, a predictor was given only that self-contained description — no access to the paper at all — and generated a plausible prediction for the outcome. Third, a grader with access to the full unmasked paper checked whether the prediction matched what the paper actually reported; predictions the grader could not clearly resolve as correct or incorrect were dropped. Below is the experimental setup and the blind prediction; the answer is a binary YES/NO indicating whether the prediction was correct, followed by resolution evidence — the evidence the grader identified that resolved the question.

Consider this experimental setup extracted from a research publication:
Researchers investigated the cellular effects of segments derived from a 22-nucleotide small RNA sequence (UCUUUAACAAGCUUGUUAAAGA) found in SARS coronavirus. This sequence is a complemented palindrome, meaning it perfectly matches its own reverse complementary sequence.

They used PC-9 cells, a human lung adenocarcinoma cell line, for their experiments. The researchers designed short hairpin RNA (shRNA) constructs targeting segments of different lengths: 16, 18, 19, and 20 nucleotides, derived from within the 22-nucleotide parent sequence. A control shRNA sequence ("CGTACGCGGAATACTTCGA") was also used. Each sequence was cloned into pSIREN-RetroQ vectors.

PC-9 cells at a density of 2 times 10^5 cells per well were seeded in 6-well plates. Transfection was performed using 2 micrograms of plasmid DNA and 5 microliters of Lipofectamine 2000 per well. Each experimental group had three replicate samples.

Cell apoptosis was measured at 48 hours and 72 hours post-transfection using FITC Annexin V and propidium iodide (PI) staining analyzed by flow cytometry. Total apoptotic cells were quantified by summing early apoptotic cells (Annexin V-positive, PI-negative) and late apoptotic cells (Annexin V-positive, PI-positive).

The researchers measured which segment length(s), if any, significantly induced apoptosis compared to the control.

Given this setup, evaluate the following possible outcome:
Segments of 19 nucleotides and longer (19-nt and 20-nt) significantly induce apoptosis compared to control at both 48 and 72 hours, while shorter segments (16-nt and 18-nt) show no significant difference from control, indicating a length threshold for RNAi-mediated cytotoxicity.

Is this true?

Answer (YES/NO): NO